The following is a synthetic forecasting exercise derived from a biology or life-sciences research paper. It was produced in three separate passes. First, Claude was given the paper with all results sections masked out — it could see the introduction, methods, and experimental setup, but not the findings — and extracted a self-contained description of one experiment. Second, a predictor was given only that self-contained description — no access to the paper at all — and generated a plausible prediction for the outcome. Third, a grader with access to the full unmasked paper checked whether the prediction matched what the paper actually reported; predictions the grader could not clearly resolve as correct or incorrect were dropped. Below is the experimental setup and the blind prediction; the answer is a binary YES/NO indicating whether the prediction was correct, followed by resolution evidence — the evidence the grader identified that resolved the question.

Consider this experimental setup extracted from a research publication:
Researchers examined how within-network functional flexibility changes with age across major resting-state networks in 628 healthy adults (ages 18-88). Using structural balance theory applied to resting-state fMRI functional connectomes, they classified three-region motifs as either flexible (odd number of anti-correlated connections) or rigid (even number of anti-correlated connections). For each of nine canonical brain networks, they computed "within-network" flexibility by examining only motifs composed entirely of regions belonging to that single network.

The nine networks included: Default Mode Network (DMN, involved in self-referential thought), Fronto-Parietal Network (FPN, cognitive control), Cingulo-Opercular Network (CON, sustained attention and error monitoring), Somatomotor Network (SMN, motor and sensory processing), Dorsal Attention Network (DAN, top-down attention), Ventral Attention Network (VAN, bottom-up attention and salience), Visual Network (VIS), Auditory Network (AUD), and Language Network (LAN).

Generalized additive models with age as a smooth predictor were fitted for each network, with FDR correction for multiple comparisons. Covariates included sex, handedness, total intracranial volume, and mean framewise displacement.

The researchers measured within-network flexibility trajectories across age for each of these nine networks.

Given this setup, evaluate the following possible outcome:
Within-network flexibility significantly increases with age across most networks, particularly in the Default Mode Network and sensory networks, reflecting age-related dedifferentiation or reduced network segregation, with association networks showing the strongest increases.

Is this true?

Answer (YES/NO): NO